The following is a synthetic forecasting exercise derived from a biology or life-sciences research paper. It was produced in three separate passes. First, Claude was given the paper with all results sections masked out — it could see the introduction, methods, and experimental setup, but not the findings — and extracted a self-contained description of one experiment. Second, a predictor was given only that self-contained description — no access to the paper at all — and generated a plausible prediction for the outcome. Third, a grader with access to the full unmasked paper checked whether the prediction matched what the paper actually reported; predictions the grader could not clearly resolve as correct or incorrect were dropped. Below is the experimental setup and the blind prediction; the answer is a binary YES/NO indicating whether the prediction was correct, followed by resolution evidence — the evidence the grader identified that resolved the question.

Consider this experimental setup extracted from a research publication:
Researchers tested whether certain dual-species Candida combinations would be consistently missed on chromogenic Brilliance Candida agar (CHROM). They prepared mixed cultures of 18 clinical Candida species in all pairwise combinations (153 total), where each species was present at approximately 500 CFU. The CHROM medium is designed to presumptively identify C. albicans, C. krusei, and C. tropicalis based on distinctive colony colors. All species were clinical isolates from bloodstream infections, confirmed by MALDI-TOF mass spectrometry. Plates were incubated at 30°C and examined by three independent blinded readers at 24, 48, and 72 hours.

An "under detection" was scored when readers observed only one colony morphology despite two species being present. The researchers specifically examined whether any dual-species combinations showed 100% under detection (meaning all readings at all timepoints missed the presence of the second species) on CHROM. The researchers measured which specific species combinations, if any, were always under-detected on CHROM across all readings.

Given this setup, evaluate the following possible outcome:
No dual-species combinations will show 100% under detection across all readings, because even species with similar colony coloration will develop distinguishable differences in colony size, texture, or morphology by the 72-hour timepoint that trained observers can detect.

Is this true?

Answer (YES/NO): NO